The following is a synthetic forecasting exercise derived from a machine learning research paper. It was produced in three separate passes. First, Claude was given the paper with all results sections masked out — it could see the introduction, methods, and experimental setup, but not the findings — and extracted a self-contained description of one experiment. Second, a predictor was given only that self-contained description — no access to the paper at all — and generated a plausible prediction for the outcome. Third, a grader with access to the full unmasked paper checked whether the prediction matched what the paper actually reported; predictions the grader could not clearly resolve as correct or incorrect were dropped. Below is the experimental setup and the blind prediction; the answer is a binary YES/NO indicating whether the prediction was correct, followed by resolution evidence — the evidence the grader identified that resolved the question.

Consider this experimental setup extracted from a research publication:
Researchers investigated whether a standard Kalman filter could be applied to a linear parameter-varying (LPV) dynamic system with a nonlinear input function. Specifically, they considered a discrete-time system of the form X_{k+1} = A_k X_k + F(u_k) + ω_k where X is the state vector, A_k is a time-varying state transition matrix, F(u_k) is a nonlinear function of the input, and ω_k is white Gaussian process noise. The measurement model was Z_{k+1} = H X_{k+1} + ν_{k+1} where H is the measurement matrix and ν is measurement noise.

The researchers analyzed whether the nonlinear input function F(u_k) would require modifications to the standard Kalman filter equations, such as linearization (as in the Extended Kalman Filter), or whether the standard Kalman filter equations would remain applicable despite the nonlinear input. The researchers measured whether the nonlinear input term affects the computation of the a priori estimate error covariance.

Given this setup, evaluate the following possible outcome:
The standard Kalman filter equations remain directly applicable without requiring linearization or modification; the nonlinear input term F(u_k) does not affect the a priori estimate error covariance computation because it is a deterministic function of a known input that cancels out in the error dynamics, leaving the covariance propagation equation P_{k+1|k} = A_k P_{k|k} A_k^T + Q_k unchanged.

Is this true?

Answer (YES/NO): YES